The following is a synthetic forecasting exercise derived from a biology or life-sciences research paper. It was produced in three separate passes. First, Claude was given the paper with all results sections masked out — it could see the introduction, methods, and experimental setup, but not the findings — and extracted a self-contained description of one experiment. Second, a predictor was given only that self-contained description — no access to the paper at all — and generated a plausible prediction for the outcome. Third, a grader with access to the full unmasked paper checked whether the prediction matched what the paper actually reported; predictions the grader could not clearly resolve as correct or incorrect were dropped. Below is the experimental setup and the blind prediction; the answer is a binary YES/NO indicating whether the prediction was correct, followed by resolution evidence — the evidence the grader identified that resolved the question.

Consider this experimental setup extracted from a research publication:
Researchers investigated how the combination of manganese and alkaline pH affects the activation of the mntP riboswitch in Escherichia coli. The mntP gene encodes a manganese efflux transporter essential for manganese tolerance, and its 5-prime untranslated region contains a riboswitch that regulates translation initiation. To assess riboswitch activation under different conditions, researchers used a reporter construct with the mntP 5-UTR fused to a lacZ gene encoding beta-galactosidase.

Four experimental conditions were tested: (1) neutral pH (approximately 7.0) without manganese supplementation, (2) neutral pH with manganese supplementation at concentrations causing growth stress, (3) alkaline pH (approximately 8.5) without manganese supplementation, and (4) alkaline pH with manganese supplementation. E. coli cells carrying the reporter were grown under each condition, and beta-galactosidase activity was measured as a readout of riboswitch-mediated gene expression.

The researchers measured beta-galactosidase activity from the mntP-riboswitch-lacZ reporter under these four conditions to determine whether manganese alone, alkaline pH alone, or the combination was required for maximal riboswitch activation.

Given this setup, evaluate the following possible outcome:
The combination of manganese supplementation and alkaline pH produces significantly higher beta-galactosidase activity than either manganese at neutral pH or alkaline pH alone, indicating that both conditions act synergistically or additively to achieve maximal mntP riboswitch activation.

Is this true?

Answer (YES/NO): YES